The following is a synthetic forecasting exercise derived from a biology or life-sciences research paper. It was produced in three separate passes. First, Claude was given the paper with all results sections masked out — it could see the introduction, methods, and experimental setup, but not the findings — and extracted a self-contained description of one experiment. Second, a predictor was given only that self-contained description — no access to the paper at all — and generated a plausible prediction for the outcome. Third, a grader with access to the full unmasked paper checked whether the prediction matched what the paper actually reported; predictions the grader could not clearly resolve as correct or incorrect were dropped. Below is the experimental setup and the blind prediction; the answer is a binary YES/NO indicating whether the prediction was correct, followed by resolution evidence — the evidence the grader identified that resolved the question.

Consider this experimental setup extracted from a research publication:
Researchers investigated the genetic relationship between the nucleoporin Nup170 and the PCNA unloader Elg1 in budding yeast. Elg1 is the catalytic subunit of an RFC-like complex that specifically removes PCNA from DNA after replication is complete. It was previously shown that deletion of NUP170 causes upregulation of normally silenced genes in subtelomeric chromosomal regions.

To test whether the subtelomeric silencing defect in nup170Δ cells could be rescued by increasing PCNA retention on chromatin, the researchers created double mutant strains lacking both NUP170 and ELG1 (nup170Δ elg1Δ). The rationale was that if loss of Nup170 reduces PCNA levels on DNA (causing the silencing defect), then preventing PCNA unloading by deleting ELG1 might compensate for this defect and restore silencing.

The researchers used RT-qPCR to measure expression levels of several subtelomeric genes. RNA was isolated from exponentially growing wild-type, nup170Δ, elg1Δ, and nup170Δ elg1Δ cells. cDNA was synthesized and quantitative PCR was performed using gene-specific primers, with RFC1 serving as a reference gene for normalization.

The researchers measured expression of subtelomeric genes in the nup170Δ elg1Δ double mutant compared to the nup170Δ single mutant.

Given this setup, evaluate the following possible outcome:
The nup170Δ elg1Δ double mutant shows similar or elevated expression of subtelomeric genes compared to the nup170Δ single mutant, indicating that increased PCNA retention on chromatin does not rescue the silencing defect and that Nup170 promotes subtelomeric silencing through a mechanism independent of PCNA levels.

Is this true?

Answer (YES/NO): NO